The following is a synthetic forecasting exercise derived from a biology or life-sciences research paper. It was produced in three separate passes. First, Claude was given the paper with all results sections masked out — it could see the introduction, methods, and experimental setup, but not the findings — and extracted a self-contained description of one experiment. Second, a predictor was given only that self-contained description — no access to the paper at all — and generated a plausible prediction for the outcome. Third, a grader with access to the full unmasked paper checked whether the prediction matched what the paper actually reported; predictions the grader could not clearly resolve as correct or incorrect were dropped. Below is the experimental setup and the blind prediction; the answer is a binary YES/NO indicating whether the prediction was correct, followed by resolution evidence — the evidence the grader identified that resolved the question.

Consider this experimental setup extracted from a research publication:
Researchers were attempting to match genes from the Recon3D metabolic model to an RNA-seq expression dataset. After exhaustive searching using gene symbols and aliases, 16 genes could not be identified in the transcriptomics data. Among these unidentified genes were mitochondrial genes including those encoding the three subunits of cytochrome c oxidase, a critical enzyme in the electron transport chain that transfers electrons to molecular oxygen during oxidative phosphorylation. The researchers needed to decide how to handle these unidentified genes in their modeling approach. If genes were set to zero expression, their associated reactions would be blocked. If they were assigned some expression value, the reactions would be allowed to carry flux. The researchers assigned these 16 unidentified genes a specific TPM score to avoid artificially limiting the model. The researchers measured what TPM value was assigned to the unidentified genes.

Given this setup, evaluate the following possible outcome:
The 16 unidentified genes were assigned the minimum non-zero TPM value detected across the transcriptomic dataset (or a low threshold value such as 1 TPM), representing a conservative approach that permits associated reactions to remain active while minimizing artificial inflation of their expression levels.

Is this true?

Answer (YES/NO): NO